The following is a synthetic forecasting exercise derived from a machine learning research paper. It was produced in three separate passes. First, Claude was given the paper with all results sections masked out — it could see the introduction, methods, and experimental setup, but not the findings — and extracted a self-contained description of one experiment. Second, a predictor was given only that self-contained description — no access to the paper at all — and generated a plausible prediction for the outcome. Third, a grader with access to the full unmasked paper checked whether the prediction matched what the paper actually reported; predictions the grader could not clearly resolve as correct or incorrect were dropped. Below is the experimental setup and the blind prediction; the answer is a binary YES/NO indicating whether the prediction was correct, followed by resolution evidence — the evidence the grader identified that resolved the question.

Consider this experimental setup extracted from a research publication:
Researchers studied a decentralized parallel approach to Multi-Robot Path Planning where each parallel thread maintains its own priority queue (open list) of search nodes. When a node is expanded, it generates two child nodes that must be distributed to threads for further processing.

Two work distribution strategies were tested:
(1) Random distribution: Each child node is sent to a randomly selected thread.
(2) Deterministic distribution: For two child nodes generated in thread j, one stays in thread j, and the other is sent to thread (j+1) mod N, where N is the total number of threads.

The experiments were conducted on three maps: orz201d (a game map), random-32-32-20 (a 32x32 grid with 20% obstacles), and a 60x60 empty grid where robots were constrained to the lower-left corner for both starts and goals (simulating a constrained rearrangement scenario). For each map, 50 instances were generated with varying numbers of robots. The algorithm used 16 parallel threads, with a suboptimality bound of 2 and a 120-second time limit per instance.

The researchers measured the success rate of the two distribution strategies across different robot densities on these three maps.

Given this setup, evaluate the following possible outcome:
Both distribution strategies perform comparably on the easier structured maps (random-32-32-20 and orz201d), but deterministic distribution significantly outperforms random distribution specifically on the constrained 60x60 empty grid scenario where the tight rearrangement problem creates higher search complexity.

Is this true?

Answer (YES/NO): NO